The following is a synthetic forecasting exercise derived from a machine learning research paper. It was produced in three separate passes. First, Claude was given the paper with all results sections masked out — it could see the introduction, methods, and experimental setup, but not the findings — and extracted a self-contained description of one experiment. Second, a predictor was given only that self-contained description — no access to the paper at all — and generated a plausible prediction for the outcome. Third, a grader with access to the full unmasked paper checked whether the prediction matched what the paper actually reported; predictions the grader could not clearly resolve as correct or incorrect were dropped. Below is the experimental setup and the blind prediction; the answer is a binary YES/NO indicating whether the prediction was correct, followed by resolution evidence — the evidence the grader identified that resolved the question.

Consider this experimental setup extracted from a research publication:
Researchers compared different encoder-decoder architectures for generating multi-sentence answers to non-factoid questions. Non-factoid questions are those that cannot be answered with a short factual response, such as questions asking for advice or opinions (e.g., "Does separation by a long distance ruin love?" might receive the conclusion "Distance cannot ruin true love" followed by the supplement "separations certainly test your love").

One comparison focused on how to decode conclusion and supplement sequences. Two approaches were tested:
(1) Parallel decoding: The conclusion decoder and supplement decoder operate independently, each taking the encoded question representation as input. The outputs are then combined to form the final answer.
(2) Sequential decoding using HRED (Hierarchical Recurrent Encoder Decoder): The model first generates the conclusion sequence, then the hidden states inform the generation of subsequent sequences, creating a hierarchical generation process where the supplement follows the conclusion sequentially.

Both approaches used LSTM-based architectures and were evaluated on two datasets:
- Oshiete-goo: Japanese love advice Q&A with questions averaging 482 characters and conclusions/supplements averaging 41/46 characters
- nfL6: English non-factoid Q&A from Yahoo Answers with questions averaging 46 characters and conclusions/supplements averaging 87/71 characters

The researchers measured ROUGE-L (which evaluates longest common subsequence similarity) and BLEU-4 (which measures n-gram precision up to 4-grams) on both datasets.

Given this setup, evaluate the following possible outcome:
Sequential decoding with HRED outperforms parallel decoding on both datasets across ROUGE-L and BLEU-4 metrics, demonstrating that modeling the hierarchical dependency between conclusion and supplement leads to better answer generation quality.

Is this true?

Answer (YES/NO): NO